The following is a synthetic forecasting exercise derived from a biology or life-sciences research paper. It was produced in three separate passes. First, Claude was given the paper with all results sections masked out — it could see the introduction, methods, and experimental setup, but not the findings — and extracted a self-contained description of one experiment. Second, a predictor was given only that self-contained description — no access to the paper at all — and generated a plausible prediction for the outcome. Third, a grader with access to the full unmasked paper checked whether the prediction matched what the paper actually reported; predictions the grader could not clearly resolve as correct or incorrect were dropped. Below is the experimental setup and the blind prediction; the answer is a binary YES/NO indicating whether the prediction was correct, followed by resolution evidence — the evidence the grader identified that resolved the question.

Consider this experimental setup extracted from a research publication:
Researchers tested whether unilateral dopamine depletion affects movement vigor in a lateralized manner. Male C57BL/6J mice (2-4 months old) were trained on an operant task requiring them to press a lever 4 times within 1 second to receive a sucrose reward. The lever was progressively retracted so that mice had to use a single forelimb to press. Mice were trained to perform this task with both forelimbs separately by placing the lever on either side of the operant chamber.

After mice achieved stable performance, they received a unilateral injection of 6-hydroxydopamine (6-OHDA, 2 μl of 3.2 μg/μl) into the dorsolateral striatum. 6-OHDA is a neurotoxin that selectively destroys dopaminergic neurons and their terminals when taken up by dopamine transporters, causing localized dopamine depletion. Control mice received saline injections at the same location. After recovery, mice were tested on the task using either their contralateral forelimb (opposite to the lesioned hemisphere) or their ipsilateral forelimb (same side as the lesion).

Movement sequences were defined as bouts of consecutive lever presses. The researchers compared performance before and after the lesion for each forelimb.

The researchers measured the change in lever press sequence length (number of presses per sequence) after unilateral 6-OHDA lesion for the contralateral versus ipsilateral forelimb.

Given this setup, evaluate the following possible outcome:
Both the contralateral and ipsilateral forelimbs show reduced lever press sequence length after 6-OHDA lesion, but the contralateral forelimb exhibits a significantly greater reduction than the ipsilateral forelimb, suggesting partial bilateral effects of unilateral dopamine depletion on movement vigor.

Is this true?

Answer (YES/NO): NO